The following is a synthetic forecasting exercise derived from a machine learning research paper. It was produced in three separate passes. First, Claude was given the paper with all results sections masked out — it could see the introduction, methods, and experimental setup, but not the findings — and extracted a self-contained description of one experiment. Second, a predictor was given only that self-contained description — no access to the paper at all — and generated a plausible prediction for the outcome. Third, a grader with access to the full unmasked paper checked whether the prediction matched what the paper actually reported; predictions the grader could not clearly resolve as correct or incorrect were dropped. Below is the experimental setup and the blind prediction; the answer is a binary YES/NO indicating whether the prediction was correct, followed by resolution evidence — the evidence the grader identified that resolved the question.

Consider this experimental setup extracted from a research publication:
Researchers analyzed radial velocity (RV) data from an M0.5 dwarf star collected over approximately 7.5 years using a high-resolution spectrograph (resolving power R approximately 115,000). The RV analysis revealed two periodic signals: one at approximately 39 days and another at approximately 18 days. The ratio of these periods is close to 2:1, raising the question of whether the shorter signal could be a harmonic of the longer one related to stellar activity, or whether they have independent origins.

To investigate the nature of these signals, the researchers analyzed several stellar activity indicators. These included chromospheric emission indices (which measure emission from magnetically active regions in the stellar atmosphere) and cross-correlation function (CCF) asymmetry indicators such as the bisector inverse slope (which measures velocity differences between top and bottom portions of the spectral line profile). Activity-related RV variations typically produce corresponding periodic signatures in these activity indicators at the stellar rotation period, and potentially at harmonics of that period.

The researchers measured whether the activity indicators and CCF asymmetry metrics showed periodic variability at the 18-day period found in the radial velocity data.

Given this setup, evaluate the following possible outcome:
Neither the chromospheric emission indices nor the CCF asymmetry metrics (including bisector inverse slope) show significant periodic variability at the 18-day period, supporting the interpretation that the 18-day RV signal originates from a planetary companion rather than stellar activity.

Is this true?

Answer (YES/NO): YES